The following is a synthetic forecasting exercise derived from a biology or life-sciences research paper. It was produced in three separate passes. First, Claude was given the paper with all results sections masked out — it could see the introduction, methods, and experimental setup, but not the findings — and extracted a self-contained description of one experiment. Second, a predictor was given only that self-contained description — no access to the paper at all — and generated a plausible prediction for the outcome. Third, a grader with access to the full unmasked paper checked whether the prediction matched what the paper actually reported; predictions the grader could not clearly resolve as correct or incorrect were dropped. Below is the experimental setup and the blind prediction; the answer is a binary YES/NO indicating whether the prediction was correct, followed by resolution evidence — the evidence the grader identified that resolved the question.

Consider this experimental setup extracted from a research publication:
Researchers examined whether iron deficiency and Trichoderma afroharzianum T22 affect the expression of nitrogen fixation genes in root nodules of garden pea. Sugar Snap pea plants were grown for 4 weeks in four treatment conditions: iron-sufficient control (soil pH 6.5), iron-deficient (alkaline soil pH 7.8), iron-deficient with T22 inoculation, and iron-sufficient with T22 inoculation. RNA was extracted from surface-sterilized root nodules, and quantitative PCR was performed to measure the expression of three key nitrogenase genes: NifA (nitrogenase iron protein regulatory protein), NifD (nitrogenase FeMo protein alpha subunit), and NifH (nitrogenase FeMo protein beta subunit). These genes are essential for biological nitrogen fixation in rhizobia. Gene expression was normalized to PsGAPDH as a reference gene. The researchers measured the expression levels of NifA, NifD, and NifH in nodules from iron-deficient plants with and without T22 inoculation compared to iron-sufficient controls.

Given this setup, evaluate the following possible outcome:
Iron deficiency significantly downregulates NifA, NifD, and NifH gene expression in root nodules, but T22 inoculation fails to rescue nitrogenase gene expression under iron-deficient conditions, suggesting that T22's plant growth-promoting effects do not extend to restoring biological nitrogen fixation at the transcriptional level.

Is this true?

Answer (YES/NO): NO